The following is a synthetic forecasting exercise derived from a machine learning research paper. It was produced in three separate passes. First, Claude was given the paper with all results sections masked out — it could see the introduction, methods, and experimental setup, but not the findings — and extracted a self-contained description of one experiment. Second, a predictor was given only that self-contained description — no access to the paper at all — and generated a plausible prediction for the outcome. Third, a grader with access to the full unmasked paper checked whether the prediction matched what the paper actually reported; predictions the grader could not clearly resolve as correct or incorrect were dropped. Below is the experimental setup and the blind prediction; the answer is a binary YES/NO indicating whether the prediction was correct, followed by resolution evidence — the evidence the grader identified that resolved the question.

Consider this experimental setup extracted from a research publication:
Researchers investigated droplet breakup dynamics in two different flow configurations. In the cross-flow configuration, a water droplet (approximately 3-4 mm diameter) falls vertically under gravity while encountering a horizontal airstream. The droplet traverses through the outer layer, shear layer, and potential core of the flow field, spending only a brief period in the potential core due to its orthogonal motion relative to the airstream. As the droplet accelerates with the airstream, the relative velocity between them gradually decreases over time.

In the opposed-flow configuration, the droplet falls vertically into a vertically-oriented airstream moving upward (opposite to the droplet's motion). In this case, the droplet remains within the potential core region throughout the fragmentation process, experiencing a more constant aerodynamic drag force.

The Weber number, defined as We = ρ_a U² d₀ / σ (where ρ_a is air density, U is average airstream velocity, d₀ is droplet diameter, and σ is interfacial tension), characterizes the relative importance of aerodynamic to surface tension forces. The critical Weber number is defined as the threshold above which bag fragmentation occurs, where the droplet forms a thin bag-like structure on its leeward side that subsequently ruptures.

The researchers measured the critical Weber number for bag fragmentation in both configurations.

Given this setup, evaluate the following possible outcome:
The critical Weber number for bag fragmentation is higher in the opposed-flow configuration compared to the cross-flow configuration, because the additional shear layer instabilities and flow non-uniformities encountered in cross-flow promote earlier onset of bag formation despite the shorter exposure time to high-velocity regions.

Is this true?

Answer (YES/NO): NO